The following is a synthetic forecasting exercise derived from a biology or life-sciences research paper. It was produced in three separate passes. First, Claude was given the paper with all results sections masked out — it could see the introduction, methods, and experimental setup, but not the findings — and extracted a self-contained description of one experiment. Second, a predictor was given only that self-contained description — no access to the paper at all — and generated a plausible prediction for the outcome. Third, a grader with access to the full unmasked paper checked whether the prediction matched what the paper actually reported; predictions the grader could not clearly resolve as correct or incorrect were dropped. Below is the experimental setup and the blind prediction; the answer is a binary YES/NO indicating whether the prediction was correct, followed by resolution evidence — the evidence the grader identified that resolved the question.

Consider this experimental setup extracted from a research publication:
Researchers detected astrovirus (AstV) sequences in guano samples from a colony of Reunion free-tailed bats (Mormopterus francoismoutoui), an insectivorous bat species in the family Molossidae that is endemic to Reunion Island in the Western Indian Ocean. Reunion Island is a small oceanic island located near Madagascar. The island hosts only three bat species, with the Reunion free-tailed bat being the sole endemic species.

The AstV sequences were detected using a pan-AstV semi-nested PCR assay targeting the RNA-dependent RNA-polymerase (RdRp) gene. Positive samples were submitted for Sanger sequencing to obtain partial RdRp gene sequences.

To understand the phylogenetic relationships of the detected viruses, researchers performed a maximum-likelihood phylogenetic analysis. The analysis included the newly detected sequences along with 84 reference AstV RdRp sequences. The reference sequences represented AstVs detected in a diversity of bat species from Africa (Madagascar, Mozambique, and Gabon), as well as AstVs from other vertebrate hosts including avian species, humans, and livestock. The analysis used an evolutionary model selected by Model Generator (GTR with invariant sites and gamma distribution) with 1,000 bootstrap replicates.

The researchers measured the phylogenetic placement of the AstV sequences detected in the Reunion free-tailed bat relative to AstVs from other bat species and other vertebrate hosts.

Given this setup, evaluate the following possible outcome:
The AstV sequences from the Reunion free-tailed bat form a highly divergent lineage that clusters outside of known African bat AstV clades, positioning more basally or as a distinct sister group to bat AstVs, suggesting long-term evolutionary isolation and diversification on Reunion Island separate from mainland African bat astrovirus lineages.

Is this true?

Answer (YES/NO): NO